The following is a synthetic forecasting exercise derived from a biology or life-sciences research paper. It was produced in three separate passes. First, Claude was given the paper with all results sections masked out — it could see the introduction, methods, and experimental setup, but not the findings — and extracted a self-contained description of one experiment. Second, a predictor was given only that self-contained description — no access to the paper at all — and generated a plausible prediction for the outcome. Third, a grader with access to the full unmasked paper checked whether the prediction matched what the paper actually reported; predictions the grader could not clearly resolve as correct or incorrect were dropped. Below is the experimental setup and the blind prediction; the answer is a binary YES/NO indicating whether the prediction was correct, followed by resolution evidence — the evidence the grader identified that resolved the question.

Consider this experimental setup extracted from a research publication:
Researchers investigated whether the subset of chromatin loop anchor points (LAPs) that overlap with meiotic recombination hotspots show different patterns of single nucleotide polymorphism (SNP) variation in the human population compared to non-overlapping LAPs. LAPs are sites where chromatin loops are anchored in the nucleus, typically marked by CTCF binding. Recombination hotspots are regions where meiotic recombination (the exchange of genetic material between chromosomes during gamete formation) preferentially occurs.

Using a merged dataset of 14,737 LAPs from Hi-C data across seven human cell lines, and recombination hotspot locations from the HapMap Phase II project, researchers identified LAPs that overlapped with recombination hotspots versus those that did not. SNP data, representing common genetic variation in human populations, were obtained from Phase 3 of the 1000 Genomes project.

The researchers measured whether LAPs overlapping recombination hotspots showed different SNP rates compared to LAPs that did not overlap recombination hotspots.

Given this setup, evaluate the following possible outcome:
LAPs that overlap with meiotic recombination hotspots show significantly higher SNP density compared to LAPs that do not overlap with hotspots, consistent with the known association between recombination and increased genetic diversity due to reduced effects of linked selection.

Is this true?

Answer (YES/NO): YES